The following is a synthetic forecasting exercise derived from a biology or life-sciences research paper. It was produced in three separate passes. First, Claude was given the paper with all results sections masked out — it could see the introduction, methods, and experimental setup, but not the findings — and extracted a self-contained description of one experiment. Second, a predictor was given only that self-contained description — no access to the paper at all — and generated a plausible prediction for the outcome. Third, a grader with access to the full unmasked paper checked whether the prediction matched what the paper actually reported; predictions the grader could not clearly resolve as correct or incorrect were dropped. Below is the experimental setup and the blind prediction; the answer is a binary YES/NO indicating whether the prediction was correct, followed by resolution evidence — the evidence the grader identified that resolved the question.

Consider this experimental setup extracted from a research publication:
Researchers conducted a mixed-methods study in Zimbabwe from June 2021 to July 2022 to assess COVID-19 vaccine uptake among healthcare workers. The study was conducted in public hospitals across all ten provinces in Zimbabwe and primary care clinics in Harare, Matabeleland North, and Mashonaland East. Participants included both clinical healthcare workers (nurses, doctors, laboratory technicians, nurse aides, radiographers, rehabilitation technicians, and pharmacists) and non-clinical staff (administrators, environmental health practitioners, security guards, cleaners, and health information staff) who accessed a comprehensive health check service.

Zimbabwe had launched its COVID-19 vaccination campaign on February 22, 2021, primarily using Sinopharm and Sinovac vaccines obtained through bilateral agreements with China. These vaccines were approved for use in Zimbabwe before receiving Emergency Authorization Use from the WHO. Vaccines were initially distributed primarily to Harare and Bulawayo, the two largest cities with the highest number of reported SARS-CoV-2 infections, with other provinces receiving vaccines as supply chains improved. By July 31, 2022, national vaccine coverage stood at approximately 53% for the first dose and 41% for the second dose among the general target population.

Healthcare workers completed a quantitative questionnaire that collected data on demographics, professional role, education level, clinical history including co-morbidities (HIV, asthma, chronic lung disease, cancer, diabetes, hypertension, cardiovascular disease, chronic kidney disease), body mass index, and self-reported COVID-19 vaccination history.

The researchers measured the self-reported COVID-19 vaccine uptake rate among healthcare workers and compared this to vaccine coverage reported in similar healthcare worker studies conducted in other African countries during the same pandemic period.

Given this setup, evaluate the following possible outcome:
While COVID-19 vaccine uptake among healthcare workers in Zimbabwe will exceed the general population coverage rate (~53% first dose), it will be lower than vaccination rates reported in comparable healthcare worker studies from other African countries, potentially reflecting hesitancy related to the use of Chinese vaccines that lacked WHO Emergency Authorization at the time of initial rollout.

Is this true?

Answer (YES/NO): NO